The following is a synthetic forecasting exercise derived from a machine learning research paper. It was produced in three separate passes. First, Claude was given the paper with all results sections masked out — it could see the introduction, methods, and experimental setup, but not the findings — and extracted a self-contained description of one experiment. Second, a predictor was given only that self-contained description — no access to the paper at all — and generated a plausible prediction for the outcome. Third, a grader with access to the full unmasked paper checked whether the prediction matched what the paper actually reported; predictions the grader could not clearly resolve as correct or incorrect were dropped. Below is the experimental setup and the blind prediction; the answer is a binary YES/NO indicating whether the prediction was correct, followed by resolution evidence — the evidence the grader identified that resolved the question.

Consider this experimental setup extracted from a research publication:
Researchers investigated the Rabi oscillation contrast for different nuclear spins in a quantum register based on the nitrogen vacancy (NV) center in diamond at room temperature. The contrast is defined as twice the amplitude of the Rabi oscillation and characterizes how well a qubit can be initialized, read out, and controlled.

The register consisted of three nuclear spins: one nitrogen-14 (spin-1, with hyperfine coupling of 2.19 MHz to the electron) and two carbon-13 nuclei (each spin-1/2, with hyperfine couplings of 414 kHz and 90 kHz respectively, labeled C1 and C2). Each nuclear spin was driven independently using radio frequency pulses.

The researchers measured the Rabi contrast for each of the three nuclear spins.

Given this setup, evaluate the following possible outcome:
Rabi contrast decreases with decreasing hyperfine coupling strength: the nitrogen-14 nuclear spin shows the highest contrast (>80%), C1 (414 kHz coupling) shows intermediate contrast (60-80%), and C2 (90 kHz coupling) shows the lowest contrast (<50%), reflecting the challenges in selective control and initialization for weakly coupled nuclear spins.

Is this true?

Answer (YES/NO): NO